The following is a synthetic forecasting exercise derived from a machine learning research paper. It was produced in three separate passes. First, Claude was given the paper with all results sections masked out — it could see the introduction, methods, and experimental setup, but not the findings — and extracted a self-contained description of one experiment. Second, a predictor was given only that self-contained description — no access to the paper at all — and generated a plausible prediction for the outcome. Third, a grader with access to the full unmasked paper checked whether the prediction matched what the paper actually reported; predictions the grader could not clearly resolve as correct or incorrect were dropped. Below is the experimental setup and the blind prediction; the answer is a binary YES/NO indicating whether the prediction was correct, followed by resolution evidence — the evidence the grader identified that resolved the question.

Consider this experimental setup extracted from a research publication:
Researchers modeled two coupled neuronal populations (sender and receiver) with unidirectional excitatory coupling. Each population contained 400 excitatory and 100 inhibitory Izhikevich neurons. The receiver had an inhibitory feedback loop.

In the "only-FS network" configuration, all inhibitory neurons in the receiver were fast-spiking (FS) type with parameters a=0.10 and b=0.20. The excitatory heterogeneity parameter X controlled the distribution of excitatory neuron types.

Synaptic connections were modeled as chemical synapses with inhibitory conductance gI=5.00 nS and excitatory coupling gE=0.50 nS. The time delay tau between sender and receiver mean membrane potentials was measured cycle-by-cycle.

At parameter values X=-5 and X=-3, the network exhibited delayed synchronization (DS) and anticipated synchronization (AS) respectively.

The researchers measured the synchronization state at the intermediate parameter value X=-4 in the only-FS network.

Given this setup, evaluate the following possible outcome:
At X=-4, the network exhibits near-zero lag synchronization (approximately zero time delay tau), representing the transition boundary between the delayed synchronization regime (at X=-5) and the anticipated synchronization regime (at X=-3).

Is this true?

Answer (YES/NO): NO